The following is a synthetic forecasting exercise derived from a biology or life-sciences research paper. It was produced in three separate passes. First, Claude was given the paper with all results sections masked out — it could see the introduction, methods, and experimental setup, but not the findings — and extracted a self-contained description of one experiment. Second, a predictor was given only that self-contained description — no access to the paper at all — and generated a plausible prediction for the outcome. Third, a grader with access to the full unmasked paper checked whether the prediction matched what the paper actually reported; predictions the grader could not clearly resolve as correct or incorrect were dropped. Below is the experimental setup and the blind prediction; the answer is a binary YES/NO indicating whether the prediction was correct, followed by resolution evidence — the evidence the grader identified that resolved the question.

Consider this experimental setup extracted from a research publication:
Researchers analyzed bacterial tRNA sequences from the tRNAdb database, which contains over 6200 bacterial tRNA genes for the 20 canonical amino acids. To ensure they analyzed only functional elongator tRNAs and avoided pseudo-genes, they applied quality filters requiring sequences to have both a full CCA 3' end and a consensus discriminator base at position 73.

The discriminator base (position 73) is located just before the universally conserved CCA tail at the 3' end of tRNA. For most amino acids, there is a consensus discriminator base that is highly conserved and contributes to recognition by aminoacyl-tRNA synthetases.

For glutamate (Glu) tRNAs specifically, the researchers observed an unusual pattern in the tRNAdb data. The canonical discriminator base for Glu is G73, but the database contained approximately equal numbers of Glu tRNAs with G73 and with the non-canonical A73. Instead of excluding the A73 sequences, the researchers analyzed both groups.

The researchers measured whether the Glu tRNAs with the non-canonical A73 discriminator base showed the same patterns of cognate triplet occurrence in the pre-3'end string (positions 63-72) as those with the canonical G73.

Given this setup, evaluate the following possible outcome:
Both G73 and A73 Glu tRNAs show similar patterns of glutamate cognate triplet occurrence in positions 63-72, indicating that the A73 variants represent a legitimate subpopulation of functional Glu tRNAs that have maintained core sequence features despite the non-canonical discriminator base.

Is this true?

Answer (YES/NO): YES